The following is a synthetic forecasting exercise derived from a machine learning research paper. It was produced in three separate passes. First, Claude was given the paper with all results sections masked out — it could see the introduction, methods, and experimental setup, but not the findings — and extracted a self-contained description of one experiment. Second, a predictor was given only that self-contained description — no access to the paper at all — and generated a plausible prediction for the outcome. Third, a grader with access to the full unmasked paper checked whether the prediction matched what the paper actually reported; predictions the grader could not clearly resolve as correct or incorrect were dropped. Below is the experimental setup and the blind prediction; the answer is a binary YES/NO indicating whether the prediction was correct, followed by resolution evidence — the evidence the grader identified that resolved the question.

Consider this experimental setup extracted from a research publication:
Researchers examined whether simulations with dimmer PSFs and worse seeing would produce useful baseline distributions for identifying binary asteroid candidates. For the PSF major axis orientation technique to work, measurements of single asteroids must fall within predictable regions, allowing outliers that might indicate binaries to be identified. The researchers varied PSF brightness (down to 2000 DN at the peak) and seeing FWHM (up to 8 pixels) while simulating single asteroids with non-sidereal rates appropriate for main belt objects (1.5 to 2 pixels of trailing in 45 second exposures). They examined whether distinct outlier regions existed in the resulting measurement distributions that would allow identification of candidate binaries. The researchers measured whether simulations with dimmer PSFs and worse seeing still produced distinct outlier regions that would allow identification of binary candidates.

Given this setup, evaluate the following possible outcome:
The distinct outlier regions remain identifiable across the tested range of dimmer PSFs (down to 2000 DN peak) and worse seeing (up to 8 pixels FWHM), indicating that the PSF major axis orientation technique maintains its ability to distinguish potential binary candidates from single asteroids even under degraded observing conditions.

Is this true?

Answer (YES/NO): NO